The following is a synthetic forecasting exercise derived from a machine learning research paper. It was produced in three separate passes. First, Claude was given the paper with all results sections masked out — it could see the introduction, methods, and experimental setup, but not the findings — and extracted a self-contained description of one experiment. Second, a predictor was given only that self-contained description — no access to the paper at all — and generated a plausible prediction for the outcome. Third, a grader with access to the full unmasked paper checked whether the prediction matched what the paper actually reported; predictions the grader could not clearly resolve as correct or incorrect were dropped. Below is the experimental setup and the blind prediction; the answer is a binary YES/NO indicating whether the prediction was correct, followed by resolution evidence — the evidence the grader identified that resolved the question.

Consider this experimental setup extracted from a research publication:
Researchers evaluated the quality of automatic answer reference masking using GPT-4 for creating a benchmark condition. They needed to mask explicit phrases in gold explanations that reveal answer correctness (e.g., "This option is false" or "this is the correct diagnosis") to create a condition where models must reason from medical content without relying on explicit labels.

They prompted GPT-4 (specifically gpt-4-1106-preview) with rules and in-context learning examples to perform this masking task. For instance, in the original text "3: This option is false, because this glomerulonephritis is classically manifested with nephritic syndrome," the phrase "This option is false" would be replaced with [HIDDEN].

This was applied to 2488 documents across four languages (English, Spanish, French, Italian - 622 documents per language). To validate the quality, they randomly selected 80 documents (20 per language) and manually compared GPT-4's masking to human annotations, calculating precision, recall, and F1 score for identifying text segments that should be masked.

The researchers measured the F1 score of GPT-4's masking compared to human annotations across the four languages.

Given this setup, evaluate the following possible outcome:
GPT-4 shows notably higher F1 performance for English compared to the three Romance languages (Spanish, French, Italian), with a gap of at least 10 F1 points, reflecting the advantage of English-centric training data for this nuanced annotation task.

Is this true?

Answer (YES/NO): NO